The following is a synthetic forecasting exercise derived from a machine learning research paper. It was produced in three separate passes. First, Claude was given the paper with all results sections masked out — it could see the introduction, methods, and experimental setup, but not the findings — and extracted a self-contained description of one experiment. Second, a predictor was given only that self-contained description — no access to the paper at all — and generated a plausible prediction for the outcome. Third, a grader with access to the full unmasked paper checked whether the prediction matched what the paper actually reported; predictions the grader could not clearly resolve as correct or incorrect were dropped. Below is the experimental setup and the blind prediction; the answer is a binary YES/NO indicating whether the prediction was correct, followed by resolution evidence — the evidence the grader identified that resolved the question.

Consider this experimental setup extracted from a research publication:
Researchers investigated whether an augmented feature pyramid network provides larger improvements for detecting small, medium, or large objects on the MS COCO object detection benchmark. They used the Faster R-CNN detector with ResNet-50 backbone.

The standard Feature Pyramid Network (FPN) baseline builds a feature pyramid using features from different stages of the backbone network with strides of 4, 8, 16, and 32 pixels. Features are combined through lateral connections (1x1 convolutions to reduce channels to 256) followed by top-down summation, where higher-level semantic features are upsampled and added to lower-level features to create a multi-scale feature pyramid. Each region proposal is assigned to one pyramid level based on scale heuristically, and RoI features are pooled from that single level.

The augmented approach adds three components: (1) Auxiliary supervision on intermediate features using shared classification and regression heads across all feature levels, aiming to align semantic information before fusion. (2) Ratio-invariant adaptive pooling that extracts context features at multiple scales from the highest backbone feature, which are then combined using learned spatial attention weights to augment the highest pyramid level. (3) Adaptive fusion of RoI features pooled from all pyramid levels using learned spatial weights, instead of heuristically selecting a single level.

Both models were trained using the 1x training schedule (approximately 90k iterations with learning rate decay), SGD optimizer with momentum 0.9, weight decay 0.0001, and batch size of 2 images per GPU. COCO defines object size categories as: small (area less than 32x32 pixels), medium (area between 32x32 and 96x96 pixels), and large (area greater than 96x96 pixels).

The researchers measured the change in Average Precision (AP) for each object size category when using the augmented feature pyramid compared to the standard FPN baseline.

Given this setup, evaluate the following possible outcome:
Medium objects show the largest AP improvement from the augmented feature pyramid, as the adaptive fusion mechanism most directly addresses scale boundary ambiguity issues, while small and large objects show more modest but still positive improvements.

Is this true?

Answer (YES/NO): NO